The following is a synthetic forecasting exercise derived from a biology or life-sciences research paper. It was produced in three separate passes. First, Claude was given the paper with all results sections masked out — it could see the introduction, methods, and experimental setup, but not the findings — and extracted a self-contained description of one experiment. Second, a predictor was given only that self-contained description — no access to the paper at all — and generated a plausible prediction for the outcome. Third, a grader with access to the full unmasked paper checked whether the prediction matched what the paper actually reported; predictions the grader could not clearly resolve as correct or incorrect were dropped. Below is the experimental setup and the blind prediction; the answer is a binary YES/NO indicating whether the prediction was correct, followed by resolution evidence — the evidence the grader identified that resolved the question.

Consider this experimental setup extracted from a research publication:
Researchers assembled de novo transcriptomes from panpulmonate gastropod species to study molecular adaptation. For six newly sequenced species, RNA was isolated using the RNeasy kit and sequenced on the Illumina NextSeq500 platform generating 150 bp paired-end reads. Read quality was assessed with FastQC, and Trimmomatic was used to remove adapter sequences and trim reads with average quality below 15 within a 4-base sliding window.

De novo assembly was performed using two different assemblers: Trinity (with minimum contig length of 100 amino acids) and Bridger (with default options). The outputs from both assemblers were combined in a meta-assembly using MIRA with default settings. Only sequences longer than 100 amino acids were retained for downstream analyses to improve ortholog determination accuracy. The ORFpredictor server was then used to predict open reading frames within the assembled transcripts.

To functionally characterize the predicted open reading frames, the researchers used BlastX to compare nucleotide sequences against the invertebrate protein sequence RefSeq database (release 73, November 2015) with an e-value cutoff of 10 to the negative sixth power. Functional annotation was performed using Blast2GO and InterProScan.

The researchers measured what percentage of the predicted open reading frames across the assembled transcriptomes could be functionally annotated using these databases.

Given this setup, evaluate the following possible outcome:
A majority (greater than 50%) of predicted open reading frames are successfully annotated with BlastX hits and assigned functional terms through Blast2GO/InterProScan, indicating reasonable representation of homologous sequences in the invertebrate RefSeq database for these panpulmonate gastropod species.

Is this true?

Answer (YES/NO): NO